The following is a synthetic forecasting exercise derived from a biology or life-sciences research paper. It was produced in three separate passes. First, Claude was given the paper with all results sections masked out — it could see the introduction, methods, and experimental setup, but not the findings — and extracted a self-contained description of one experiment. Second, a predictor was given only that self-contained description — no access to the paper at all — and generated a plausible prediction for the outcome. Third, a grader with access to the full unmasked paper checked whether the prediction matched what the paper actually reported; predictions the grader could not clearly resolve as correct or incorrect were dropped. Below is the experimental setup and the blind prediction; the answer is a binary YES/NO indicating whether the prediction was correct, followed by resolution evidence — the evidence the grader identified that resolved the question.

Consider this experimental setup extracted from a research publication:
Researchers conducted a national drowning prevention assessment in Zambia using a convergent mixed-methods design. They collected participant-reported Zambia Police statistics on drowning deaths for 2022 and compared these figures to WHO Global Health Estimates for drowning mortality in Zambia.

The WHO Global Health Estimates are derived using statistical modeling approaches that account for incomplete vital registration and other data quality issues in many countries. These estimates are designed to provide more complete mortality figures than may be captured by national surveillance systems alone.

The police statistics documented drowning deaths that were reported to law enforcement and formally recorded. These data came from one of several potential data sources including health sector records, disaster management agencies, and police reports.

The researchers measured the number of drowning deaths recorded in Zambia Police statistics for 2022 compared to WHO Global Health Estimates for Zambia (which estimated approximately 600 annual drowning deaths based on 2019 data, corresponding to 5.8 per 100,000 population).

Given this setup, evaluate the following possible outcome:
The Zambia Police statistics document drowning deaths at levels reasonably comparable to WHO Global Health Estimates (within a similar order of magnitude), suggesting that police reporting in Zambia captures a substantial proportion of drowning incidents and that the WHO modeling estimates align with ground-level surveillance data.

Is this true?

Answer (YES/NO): NO